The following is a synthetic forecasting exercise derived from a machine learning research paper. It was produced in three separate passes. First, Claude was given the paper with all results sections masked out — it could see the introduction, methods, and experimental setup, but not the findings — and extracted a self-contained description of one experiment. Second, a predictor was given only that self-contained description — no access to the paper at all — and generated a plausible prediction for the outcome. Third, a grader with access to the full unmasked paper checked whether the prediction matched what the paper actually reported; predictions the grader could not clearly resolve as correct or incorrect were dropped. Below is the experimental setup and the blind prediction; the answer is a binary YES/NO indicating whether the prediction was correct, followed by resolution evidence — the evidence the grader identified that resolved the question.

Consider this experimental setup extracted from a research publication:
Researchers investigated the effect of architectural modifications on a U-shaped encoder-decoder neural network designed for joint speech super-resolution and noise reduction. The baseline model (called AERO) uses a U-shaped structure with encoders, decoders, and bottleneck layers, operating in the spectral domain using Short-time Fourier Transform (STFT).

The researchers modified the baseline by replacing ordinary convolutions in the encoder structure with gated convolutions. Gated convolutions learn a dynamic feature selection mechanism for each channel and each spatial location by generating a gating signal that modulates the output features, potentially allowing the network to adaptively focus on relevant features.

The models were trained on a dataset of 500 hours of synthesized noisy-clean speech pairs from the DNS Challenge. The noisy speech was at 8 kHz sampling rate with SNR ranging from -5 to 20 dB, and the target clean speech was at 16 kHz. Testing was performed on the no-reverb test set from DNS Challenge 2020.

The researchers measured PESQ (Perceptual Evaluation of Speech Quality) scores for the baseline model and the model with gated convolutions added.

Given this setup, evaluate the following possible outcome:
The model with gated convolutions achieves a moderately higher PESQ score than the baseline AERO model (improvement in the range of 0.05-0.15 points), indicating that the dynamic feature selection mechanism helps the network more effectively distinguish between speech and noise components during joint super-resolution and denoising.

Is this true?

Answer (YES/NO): NO